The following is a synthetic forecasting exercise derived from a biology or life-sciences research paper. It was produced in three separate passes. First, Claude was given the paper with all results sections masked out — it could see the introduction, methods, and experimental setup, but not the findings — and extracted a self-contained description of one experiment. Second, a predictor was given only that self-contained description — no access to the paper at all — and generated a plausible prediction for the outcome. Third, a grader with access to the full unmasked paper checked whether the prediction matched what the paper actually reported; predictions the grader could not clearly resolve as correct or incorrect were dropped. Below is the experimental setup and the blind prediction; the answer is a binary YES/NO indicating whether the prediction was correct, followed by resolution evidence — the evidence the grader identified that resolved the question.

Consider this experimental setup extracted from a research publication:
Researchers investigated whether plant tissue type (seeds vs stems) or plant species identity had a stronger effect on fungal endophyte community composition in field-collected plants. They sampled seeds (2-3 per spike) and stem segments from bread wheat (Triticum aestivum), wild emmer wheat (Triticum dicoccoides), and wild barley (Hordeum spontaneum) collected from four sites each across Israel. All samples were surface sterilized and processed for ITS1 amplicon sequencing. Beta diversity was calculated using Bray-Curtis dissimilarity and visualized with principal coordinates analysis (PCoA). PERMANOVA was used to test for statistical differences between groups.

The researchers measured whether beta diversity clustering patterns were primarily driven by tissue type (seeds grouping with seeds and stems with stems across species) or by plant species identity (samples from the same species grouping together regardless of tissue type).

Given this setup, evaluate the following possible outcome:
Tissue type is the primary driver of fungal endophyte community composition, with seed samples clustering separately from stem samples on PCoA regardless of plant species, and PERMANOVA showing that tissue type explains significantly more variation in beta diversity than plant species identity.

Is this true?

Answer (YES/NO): YES